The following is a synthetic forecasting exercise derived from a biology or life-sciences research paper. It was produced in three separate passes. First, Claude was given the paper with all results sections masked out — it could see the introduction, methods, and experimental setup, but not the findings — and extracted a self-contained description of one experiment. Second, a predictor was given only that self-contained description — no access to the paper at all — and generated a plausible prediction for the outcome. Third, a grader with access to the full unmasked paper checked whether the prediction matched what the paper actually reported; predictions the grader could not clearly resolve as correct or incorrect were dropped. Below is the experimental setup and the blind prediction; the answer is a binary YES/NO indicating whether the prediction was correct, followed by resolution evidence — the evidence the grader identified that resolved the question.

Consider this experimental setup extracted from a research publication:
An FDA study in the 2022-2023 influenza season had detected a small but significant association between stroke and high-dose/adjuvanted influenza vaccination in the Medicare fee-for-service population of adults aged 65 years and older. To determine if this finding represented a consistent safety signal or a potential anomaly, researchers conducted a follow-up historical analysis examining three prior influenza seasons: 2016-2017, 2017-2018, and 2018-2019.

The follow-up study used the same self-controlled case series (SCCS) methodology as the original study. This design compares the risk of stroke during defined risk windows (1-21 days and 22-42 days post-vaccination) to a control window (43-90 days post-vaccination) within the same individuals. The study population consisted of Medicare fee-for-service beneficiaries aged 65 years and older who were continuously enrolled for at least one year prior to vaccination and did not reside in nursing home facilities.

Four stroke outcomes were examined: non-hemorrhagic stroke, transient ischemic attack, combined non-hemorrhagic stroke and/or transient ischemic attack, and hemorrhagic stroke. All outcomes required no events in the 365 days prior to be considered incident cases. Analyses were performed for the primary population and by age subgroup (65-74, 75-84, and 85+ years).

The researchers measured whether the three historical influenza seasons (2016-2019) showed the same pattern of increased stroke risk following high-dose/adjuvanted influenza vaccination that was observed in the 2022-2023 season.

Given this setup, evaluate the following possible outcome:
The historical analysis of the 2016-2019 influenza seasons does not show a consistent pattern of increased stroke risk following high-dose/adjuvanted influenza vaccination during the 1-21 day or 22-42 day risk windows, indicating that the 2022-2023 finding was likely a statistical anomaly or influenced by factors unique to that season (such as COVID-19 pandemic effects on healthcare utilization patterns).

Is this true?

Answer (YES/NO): YES